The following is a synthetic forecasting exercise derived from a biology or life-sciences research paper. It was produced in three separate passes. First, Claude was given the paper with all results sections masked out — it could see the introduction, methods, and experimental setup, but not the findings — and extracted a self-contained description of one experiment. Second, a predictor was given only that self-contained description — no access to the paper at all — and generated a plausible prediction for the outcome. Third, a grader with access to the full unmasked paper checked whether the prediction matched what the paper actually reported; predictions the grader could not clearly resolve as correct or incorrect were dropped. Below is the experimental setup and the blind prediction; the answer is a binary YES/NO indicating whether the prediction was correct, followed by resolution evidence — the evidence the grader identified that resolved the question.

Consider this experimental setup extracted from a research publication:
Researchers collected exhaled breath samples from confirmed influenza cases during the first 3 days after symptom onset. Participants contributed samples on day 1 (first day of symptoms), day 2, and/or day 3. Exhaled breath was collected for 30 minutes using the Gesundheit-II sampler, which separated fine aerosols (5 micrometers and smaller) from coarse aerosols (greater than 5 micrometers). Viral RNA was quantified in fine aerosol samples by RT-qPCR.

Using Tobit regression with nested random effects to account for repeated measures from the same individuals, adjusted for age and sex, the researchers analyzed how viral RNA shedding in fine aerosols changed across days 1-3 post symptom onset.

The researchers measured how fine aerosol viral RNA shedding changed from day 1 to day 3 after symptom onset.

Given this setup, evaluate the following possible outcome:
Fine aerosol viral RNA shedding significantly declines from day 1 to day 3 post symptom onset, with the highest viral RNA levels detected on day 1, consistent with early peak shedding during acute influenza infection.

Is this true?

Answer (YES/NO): YES